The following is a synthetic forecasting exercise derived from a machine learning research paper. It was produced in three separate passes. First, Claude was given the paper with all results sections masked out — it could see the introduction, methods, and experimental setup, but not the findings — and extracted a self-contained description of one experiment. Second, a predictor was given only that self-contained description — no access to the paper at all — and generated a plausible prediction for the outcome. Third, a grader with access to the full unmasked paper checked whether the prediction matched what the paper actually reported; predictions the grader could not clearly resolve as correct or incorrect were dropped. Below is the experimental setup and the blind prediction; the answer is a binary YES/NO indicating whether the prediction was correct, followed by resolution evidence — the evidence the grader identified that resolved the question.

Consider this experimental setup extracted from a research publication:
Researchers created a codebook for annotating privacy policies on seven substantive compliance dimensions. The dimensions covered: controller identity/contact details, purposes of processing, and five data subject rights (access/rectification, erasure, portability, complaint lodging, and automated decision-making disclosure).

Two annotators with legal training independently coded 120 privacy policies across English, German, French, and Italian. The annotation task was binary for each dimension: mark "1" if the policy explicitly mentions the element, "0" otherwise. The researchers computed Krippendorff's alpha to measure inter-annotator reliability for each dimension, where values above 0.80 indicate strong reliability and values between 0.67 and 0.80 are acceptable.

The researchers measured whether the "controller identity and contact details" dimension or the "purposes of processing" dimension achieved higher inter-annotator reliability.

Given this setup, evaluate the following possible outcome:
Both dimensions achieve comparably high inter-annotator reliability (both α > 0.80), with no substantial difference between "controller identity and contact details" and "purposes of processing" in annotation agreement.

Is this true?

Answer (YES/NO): NO